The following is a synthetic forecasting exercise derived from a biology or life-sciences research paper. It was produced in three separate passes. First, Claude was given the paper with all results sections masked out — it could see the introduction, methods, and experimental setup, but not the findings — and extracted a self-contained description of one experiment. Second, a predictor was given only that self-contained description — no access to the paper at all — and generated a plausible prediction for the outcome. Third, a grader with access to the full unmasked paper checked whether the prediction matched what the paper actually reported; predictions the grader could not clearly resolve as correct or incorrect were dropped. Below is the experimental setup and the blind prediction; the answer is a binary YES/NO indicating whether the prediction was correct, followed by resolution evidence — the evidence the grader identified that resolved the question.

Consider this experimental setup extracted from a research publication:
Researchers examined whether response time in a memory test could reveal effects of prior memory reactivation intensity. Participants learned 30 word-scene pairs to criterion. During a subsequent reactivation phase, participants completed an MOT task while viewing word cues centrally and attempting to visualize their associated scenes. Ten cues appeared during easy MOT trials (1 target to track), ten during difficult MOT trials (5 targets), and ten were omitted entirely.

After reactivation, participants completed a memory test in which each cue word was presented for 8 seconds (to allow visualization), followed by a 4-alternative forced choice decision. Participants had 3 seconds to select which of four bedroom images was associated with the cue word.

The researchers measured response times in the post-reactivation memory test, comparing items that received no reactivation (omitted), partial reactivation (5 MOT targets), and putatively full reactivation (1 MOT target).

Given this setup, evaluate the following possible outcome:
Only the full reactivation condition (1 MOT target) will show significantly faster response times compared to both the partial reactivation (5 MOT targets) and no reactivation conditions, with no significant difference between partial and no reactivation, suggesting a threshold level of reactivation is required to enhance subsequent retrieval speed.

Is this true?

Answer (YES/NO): NO